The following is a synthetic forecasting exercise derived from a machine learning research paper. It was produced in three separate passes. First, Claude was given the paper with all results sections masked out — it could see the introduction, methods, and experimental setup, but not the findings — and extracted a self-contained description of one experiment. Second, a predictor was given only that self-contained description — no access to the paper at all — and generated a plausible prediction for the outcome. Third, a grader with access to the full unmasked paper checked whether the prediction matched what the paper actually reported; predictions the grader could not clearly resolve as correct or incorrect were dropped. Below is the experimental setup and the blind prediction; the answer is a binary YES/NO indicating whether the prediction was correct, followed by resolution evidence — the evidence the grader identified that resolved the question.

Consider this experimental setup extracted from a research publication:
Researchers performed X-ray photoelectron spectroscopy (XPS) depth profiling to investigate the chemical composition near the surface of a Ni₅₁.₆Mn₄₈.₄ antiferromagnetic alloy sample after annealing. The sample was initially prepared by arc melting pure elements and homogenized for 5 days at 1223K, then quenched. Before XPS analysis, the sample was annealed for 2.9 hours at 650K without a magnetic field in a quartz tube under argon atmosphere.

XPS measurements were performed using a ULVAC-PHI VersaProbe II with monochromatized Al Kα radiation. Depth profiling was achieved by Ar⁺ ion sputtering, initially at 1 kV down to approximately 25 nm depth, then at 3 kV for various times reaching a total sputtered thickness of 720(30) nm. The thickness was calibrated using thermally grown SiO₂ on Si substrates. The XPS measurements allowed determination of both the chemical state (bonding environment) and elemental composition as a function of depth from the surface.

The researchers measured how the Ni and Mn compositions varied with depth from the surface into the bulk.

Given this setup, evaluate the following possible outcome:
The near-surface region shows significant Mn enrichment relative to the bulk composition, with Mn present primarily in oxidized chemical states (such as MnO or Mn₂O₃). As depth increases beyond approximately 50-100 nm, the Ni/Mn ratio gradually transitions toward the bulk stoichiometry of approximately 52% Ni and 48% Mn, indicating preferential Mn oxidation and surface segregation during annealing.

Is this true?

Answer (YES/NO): NO